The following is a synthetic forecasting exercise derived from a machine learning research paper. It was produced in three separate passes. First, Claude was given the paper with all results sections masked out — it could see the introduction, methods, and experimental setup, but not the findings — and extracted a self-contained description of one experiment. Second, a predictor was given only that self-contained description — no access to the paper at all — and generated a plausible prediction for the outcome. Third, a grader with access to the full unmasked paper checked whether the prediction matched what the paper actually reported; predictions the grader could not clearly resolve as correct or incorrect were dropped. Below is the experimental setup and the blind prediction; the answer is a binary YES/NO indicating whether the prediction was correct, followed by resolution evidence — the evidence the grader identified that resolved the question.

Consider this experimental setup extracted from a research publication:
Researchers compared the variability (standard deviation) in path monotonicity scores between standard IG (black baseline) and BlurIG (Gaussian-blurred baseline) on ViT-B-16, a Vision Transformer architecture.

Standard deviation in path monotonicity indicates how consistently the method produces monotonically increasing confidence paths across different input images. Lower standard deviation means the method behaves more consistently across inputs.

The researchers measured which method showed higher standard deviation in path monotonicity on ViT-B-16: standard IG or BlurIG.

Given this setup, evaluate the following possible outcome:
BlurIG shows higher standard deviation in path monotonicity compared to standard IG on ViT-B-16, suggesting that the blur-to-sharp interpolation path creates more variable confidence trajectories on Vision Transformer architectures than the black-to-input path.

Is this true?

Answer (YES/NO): YES